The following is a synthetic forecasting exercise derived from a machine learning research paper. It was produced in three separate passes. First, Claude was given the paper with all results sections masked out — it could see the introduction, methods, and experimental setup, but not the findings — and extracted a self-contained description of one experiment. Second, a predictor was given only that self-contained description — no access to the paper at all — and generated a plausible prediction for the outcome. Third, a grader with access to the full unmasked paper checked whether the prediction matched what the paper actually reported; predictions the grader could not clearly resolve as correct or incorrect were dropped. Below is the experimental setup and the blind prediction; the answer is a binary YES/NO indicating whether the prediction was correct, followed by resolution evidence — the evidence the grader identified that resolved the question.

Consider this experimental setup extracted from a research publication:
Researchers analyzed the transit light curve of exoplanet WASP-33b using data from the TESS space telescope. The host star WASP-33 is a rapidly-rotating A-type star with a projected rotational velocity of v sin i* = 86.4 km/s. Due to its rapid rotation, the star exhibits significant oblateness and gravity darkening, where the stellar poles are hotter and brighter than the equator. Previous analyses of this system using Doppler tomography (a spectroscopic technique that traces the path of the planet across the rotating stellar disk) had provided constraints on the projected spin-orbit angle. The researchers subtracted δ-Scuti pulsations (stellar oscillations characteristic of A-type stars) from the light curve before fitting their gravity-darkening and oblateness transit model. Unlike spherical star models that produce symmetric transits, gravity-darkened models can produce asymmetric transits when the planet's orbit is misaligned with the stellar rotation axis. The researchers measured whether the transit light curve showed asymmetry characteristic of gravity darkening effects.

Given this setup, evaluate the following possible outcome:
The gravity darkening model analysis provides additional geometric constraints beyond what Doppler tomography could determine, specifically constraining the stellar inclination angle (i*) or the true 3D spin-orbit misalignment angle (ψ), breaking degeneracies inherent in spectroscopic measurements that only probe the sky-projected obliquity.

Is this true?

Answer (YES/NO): YES